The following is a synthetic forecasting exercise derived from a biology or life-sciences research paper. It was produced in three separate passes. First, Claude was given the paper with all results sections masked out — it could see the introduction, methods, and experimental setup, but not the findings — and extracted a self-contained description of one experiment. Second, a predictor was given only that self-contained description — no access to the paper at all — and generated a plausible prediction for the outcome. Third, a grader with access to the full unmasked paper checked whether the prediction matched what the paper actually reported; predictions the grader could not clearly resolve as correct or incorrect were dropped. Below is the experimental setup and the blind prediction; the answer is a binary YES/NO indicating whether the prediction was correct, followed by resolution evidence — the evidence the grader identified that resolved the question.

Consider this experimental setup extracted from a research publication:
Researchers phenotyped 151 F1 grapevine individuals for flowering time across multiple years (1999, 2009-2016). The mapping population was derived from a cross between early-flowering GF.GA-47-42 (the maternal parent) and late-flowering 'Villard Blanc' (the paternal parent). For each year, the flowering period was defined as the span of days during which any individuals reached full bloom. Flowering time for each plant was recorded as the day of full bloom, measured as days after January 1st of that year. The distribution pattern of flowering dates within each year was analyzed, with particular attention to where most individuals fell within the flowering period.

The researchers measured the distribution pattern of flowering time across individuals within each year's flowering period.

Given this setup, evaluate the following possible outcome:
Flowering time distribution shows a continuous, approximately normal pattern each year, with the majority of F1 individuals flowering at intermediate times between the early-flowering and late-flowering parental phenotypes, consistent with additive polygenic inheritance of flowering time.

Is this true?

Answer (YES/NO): NO